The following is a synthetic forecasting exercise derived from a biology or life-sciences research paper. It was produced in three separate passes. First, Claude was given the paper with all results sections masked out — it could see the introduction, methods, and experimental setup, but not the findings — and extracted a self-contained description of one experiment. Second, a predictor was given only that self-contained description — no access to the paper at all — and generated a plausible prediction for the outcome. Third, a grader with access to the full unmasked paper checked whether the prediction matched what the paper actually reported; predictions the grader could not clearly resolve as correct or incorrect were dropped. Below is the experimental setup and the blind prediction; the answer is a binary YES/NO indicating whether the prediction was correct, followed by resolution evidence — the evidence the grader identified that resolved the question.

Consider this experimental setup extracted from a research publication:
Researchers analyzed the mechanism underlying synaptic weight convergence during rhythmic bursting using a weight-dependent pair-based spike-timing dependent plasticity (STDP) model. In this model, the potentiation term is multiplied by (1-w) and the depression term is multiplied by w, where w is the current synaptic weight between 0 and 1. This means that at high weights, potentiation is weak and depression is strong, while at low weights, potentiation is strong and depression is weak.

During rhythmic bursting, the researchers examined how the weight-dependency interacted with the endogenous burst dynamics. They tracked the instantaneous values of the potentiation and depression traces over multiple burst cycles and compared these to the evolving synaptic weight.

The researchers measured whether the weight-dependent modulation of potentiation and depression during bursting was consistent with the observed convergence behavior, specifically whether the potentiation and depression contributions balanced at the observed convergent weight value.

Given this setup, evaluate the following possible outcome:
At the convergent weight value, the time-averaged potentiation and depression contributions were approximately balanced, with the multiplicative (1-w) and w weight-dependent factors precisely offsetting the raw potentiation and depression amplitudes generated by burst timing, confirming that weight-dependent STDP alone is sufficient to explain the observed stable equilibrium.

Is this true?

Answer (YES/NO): YES